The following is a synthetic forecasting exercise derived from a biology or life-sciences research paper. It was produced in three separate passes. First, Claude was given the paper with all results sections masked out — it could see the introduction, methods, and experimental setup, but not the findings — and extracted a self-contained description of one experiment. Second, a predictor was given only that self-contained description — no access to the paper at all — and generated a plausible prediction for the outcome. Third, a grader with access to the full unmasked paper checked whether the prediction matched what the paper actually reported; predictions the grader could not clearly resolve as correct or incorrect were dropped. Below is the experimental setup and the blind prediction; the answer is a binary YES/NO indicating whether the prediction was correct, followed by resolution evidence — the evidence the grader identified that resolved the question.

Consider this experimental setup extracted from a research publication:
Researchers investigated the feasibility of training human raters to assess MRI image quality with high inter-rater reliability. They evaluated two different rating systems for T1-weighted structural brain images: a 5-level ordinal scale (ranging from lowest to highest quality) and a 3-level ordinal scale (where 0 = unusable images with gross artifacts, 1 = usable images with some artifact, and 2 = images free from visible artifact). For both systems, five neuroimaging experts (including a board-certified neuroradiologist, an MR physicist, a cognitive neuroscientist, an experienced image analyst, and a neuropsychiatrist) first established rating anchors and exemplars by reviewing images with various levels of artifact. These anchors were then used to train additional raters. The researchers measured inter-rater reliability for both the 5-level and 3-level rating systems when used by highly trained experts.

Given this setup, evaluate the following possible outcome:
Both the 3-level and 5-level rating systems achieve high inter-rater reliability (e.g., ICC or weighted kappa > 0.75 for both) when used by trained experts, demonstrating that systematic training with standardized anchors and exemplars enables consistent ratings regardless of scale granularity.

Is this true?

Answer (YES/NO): NO